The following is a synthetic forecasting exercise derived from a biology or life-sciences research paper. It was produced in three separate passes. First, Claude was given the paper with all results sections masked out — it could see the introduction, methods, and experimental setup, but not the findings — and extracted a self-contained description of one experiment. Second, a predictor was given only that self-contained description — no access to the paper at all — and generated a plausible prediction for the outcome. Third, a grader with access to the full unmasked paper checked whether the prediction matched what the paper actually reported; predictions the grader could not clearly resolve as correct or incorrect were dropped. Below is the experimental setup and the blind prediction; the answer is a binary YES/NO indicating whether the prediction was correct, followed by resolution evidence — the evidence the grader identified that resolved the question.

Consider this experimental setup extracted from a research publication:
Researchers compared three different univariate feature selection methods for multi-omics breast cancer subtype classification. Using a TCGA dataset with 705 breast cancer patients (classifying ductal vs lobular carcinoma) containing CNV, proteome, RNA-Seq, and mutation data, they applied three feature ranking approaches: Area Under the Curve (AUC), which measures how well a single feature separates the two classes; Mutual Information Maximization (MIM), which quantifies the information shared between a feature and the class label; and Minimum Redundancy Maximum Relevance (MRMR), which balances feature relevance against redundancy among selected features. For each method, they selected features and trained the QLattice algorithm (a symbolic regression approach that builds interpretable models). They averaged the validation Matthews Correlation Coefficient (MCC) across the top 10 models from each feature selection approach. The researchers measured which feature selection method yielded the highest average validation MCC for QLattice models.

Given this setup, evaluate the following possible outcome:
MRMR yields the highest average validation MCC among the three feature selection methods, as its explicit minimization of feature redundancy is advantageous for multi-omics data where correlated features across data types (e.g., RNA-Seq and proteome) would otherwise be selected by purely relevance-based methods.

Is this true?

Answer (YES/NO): YES